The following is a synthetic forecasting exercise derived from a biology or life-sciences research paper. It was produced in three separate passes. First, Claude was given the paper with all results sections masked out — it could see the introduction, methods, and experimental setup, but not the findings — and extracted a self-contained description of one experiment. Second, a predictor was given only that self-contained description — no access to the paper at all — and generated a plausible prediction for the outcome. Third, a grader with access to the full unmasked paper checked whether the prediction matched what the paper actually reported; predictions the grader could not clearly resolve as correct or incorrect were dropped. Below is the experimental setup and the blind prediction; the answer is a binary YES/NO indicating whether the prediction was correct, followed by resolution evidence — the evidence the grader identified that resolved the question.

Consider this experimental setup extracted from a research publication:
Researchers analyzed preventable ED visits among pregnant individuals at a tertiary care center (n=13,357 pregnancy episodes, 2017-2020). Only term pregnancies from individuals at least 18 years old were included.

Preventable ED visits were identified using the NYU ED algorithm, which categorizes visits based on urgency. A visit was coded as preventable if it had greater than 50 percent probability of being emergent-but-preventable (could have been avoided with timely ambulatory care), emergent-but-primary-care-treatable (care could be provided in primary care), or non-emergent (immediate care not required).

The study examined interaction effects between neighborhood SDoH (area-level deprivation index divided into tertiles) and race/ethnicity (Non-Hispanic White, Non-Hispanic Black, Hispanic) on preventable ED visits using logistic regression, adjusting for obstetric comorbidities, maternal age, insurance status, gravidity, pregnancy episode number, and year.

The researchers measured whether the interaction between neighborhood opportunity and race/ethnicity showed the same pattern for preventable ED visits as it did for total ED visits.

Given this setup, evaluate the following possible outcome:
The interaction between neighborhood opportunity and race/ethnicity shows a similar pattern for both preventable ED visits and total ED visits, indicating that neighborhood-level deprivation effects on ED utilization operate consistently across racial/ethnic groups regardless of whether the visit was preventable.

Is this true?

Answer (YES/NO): NO